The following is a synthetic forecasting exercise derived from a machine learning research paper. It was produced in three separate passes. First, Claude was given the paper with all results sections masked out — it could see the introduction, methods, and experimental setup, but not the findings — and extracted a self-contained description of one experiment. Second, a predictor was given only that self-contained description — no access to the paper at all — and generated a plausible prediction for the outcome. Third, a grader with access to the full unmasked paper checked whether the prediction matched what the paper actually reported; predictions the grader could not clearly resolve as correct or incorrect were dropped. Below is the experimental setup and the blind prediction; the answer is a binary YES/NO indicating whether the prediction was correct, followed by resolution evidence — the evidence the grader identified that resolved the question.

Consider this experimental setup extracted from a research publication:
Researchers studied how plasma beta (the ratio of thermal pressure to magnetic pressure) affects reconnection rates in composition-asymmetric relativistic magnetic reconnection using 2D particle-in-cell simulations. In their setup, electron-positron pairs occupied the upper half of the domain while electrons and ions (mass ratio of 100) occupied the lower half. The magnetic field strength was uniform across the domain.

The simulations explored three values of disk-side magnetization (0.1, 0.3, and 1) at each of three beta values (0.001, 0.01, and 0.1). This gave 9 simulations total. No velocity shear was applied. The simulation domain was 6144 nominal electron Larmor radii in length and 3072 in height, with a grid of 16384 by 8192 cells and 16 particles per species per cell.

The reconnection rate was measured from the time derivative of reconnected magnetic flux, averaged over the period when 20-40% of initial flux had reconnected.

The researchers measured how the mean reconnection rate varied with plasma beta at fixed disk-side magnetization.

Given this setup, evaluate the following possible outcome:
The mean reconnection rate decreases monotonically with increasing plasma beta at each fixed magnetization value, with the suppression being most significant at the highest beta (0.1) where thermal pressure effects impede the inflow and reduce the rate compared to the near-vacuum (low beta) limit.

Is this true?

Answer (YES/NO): NO